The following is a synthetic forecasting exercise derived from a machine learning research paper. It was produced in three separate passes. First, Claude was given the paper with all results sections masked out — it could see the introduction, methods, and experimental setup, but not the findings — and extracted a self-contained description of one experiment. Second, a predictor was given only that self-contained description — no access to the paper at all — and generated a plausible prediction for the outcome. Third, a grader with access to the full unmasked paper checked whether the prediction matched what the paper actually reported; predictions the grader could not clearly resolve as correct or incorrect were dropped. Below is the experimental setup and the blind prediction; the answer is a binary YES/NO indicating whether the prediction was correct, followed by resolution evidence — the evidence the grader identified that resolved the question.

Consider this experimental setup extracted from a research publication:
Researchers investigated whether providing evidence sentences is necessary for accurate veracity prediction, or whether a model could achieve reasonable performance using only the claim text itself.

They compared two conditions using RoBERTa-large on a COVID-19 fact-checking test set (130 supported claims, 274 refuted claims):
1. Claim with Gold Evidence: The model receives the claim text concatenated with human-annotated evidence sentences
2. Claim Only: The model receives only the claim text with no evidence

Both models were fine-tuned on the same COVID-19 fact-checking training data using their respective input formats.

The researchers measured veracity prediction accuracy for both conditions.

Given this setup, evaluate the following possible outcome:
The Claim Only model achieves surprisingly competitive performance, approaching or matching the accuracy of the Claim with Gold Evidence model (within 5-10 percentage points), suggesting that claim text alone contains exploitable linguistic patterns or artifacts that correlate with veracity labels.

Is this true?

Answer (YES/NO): NO